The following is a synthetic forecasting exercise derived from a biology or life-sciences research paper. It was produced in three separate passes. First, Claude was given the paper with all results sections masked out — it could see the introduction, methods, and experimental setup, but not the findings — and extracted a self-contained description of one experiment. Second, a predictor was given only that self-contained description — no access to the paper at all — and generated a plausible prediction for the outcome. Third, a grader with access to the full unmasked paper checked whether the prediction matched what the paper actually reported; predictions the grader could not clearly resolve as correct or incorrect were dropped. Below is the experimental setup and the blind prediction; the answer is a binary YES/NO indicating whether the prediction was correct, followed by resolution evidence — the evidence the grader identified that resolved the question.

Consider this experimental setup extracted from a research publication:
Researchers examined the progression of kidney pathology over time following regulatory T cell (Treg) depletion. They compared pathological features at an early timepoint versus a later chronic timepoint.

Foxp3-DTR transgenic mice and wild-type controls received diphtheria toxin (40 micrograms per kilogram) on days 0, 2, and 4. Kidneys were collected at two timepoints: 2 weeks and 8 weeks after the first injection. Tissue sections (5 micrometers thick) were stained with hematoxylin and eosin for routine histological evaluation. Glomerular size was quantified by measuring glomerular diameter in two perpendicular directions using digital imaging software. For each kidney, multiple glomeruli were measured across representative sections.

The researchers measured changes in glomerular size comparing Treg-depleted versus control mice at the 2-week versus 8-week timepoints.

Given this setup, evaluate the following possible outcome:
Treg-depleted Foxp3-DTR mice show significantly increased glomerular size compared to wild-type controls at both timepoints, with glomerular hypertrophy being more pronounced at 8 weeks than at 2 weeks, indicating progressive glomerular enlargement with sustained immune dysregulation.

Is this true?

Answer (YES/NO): NO